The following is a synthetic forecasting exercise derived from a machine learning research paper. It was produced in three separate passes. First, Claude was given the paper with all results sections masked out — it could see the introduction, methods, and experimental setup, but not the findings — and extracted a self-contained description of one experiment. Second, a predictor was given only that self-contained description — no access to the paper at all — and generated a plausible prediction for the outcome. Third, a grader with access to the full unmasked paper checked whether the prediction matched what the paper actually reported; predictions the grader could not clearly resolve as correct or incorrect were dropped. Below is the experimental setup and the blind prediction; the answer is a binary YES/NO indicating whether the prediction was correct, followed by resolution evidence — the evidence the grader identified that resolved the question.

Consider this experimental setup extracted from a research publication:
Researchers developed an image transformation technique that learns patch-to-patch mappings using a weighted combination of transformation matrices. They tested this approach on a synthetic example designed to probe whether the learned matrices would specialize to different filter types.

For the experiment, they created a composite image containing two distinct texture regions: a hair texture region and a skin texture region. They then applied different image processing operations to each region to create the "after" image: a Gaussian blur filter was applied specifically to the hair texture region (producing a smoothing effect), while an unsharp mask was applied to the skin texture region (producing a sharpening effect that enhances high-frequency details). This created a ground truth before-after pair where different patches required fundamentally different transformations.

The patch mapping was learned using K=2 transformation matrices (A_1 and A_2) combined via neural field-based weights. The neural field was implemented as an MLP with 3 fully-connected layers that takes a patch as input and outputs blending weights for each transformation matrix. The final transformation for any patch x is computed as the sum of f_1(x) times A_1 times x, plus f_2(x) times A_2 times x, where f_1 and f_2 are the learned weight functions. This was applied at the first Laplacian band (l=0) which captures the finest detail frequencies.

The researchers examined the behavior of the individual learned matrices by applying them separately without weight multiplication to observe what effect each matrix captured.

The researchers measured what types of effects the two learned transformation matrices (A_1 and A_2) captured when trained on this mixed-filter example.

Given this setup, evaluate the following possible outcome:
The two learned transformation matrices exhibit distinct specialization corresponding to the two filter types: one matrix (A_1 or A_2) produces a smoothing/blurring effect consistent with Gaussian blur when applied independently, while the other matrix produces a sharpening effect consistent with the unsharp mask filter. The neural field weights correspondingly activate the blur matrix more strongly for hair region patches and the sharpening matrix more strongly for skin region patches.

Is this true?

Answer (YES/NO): YES